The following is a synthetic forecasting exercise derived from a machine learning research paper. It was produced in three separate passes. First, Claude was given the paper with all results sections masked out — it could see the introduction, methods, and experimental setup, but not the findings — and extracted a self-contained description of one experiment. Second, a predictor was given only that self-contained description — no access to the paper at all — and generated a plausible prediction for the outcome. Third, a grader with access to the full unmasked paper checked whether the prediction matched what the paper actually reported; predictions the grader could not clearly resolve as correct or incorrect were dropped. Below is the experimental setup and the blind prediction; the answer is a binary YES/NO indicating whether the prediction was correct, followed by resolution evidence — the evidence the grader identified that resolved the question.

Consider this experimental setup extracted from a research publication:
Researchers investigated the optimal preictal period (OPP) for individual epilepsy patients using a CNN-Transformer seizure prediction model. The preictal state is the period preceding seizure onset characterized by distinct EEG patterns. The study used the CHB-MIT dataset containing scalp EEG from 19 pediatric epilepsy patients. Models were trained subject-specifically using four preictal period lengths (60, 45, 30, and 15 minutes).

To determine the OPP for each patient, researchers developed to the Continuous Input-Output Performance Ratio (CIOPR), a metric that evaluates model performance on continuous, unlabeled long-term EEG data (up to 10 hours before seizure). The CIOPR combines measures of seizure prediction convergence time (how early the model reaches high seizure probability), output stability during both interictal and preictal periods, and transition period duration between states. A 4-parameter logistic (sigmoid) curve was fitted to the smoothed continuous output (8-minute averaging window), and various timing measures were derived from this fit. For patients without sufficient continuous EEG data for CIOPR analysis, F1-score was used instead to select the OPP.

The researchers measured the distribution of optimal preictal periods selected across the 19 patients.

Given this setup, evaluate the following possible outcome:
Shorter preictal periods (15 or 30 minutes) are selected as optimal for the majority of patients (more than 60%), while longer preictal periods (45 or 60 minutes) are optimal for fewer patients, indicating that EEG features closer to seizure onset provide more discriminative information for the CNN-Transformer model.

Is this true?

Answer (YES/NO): NO